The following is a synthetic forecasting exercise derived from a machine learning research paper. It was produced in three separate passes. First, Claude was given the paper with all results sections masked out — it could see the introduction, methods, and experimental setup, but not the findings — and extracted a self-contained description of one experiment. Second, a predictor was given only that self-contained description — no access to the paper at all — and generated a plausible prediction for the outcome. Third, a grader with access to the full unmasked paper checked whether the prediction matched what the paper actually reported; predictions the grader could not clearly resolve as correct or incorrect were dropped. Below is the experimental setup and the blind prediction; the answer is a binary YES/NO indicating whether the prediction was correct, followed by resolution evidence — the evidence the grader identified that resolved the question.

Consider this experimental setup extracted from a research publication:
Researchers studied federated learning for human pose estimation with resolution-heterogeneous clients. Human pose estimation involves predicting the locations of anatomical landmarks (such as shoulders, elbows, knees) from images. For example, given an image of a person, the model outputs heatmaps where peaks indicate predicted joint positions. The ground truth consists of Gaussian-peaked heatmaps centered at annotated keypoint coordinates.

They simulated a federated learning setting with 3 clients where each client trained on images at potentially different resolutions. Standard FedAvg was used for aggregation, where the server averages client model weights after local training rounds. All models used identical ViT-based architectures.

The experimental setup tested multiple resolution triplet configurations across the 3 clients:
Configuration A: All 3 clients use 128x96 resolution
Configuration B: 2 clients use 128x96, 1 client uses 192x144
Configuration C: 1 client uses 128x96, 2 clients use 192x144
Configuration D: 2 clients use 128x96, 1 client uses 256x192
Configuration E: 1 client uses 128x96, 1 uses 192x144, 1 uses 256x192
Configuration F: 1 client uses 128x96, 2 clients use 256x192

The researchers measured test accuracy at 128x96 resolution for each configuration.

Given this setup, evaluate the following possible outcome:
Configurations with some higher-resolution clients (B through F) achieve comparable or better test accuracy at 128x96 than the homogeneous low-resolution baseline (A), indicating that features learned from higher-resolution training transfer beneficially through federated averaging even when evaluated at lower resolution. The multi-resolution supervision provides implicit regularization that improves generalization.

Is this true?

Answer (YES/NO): NO